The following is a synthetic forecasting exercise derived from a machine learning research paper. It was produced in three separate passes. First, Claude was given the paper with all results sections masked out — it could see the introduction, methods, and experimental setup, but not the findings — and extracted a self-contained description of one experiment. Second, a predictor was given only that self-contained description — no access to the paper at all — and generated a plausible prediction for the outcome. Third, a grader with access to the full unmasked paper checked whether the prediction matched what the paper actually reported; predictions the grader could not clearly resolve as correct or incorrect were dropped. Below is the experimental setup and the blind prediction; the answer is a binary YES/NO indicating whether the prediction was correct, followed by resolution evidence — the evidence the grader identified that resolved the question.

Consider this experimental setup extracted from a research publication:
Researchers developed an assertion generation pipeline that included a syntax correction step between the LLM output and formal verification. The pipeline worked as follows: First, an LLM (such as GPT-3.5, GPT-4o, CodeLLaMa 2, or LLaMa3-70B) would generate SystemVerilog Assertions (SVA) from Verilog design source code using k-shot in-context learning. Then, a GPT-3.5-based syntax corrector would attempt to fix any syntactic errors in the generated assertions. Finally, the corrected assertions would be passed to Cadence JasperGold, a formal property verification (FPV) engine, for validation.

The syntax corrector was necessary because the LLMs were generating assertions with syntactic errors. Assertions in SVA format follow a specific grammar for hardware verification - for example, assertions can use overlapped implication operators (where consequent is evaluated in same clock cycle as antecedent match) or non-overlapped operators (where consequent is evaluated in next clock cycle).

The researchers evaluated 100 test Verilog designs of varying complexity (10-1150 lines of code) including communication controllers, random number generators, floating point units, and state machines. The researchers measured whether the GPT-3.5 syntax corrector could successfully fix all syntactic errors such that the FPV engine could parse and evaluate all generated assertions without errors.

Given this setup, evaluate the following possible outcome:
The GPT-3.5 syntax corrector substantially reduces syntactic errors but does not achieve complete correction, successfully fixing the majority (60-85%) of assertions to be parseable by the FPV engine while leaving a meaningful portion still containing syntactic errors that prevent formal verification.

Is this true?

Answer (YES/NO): YES